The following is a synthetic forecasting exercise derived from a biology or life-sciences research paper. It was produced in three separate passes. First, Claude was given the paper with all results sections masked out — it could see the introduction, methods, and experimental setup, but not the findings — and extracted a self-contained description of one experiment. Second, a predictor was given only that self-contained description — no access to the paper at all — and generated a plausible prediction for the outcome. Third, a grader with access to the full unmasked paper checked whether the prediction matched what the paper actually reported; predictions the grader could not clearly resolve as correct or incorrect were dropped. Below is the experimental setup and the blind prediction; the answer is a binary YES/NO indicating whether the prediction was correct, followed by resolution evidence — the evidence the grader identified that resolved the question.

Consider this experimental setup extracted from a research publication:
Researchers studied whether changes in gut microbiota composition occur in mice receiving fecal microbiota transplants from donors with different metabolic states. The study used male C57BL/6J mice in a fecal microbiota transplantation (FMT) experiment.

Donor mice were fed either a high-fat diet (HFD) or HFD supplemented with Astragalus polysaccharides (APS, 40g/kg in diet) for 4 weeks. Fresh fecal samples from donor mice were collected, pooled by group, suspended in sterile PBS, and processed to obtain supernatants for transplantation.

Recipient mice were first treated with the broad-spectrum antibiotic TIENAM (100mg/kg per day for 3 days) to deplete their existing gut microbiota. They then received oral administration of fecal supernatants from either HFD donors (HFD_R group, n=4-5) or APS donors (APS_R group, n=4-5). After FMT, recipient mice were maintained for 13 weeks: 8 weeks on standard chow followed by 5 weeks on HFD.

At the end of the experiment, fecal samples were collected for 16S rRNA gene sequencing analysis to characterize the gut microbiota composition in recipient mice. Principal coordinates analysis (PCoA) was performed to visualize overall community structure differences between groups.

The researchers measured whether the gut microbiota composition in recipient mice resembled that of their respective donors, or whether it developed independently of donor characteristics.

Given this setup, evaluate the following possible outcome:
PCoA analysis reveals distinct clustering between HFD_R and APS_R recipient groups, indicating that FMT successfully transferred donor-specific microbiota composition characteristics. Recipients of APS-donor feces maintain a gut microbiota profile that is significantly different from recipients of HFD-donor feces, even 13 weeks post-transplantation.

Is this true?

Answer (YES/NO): YES